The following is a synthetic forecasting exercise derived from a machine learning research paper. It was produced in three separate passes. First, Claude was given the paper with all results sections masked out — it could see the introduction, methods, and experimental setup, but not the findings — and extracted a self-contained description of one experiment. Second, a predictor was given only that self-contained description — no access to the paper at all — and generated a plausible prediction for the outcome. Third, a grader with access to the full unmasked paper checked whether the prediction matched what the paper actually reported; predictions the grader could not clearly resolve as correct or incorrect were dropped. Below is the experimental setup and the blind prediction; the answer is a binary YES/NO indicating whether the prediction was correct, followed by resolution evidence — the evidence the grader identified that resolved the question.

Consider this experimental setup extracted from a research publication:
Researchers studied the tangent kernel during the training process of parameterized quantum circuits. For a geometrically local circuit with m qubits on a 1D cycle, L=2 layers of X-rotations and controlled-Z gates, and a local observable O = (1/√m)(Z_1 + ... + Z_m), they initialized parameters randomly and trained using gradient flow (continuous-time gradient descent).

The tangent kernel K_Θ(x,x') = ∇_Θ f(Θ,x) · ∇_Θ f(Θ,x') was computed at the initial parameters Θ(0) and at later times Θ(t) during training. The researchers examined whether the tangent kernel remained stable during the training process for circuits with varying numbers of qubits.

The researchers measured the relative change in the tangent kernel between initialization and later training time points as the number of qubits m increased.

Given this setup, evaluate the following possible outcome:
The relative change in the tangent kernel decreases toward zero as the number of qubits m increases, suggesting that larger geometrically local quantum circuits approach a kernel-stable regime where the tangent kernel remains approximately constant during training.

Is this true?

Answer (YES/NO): YES